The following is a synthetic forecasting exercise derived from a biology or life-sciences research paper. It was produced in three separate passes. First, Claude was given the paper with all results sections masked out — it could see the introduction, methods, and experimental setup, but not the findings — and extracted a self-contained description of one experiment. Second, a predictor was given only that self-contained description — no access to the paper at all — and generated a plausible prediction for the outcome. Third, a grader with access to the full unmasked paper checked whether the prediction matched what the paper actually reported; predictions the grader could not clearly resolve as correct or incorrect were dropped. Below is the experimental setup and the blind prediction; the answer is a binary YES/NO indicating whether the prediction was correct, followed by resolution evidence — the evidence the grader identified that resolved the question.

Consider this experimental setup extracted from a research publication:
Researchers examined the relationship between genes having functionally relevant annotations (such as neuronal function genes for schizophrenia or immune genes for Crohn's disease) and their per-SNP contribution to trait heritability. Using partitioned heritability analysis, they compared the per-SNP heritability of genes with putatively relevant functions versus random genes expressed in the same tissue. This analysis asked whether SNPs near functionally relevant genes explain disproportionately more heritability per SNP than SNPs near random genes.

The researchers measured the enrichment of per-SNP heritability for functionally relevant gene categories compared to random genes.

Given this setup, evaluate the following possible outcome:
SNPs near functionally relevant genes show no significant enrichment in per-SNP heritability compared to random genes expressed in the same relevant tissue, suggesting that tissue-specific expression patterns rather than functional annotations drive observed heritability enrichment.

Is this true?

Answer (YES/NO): YES